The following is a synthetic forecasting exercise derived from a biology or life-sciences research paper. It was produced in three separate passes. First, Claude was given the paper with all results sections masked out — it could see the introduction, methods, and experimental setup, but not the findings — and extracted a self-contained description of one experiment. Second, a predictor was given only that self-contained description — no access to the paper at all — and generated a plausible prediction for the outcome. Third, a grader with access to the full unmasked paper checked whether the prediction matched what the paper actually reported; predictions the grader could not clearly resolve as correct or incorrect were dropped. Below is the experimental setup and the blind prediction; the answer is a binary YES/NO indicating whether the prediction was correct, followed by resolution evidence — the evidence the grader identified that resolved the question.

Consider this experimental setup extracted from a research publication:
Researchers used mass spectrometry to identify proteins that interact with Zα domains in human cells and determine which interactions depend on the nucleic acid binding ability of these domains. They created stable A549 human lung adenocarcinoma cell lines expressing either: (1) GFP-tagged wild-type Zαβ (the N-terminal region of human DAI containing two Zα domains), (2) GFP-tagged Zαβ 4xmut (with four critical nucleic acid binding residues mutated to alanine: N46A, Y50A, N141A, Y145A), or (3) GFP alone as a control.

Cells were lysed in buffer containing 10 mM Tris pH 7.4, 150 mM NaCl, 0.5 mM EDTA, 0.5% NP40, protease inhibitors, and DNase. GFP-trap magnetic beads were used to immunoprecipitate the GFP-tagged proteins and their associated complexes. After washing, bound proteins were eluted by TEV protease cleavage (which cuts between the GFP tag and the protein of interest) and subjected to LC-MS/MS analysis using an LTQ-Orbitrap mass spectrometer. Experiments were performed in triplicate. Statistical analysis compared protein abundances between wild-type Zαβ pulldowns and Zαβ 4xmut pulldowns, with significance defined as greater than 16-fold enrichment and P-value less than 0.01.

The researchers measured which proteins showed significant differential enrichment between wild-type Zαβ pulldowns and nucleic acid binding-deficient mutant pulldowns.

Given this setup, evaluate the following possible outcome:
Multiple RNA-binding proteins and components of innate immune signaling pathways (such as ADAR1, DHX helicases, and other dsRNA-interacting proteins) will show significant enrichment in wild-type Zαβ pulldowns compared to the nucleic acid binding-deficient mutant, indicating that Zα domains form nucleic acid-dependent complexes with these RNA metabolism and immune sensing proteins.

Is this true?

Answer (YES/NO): NO